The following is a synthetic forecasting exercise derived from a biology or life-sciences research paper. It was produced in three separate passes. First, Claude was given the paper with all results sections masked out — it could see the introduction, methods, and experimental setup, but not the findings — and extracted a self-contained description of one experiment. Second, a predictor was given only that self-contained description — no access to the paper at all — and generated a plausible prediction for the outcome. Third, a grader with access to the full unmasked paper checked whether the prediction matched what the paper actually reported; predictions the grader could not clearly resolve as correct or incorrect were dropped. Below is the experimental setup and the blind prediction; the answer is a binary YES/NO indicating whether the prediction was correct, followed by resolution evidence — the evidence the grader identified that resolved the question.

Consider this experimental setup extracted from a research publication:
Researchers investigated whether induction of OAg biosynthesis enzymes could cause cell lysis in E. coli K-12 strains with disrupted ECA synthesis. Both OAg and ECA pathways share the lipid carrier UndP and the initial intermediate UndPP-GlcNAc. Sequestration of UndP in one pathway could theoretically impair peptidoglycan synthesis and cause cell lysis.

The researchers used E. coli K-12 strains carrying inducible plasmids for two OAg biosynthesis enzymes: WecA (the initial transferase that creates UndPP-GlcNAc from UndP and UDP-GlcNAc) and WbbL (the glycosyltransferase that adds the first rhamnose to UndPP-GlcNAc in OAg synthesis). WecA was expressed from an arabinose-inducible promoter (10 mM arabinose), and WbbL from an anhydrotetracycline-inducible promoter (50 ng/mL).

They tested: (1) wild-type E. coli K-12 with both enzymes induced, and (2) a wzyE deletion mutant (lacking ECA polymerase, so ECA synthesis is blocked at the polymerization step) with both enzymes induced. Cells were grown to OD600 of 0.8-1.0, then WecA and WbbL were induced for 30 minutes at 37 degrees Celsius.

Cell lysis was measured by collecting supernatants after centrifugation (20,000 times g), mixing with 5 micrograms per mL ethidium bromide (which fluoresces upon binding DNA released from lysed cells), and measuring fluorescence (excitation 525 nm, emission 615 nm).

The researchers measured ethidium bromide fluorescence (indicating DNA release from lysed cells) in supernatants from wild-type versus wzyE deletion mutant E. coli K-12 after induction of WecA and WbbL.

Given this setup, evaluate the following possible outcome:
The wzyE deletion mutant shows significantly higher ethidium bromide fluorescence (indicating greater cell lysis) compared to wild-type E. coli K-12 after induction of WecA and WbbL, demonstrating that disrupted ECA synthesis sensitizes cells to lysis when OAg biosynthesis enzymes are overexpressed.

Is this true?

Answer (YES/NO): NO